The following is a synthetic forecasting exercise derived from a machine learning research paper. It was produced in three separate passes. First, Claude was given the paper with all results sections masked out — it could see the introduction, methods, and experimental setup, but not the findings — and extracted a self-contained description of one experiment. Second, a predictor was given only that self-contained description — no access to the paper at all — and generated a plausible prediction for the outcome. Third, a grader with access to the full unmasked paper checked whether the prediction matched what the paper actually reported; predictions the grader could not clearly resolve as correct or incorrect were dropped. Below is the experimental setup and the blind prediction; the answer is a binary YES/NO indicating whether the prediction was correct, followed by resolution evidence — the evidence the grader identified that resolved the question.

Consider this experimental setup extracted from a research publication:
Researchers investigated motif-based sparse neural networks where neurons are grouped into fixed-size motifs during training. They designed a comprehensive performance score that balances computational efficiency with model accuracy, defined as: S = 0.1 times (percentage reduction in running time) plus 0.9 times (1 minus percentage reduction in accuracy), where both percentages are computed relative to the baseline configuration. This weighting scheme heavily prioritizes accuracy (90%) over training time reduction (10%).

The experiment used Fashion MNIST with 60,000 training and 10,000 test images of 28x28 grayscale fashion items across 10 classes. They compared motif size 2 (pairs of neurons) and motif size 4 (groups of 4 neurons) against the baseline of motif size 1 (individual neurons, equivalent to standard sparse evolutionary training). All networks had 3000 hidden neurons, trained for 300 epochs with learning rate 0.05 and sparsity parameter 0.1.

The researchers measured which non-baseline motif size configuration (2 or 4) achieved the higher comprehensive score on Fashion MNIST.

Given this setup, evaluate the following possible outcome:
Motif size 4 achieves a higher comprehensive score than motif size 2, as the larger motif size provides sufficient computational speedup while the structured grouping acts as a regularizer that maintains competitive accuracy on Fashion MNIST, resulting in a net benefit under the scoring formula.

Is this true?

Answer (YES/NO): NO